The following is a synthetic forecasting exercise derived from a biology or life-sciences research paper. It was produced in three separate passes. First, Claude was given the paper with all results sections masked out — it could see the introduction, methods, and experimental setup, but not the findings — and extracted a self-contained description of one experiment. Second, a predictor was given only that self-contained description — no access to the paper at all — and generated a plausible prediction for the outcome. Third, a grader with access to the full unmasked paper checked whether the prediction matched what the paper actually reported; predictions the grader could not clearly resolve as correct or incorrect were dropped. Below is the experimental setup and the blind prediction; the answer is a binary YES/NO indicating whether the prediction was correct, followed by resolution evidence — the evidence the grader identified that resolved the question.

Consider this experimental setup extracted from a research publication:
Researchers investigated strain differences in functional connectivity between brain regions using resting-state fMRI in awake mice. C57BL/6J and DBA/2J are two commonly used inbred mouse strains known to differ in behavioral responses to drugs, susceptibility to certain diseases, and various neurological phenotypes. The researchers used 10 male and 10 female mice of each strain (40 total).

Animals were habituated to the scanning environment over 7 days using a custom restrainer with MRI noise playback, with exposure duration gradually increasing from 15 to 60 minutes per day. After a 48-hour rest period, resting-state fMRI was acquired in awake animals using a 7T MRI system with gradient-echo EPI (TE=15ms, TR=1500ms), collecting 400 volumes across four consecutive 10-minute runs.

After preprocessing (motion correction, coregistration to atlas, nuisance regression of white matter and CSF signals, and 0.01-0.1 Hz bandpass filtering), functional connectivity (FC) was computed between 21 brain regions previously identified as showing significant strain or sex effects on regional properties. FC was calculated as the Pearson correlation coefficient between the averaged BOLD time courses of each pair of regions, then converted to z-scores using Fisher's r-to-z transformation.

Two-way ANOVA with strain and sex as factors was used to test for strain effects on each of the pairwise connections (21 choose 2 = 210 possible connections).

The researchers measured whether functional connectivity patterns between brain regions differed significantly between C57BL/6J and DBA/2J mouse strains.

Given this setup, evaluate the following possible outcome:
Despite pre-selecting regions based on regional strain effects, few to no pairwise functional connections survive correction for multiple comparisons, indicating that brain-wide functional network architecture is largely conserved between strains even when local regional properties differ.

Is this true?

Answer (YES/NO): NO